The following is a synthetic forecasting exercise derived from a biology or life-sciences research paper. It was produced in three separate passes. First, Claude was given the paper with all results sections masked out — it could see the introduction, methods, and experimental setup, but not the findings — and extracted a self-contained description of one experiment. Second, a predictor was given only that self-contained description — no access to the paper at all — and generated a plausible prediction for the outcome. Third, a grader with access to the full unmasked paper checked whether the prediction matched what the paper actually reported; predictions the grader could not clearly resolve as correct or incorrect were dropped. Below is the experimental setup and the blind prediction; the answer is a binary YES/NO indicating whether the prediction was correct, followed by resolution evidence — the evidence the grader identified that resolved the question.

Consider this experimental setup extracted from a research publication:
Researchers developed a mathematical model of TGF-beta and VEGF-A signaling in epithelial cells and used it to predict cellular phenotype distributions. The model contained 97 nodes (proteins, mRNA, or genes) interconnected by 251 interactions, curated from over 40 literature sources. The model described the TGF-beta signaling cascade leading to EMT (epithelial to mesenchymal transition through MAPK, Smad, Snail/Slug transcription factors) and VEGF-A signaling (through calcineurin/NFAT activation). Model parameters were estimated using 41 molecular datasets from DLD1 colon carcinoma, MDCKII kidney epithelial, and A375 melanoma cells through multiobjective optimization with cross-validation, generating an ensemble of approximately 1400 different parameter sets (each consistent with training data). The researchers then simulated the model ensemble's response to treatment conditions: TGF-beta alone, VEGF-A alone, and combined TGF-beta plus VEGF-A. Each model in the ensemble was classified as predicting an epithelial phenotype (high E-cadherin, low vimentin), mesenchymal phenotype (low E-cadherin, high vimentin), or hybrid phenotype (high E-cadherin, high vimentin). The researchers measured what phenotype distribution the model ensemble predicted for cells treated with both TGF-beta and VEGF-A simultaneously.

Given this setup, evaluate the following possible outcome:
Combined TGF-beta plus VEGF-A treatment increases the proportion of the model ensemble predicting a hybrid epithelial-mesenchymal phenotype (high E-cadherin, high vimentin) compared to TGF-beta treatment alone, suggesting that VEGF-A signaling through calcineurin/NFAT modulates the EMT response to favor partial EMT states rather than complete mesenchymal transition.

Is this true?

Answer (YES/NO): YES